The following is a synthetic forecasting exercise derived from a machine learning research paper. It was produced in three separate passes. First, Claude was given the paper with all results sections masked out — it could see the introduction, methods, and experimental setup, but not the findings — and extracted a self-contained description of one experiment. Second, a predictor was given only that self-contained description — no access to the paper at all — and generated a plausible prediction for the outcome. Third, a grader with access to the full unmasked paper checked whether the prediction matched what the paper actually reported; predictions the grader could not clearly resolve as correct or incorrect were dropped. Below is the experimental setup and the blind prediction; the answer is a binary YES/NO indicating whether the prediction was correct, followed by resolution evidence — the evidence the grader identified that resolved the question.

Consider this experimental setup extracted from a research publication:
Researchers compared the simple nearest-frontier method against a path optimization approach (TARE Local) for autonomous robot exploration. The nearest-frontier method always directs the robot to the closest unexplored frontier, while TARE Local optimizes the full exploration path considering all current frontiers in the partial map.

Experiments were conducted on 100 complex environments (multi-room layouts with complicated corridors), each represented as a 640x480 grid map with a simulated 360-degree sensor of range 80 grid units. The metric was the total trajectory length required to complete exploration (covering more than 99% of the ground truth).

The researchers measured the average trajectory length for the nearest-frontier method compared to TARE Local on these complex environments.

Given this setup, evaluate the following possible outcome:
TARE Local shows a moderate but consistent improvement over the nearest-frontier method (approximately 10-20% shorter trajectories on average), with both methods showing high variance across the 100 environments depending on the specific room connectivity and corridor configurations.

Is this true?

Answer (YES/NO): NO